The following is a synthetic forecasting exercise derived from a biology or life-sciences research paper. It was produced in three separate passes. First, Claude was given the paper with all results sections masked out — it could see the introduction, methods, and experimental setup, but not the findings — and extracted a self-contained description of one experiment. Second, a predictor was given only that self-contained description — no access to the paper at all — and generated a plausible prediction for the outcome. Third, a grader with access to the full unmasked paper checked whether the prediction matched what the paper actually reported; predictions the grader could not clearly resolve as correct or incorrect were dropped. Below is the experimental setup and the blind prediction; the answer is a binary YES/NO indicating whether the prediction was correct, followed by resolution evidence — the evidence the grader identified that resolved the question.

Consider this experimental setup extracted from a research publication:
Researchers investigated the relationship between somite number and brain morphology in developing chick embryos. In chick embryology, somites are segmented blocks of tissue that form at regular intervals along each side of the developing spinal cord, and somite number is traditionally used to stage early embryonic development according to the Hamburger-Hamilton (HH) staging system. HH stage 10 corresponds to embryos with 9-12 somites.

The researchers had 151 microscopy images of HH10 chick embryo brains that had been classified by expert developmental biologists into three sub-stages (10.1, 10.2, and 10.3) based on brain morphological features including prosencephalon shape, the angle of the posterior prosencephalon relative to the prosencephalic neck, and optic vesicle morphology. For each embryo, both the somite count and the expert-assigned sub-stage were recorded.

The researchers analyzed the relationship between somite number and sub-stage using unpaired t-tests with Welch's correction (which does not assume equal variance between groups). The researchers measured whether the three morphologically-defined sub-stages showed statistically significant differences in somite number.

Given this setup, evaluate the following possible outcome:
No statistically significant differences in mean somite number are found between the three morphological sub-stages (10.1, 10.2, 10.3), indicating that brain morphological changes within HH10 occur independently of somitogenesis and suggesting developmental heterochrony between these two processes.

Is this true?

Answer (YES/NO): NO